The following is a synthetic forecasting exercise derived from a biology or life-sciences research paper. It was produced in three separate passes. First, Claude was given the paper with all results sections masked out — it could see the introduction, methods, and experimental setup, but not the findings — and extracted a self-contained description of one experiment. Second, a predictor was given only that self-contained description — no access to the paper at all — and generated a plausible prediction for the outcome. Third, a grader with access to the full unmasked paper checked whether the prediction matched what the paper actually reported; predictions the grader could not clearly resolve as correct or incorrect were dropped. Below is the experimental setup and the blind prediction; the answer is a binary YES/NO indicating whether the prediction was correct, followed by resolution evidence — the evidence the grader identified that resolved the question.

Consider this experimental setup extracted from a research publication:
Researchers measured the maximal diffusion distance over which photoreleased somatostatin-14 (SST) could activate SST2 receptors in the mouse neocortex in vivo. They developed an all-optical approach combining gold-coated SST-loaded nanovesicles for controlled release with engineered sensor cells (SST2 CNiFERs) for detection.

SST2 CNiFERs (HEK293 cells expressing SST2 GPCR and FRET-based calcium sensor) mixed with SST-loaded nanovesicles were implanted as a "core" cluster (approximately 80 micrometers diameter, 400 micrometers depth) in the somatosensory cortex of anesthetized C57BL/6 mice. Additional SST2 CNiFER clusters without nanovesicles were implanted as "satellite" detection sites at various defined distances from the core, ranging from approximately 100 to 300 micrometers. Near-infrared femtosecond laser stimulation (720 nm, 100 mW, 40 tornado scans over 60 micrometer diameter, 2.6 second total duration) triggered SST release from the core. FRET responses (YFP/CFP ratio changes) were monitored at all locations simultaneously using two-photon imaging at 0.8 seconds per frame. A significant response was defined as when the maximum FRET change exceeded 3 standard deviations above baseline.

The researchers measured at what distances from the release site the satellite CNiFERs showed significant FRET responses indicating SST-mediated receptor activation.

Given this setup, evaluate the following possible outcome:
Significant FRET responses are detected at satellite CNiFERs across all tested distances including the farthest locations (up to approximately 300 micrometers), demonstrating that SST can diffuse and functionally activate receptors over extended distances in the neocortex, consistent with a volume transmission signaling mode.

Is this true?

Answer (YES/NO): NO